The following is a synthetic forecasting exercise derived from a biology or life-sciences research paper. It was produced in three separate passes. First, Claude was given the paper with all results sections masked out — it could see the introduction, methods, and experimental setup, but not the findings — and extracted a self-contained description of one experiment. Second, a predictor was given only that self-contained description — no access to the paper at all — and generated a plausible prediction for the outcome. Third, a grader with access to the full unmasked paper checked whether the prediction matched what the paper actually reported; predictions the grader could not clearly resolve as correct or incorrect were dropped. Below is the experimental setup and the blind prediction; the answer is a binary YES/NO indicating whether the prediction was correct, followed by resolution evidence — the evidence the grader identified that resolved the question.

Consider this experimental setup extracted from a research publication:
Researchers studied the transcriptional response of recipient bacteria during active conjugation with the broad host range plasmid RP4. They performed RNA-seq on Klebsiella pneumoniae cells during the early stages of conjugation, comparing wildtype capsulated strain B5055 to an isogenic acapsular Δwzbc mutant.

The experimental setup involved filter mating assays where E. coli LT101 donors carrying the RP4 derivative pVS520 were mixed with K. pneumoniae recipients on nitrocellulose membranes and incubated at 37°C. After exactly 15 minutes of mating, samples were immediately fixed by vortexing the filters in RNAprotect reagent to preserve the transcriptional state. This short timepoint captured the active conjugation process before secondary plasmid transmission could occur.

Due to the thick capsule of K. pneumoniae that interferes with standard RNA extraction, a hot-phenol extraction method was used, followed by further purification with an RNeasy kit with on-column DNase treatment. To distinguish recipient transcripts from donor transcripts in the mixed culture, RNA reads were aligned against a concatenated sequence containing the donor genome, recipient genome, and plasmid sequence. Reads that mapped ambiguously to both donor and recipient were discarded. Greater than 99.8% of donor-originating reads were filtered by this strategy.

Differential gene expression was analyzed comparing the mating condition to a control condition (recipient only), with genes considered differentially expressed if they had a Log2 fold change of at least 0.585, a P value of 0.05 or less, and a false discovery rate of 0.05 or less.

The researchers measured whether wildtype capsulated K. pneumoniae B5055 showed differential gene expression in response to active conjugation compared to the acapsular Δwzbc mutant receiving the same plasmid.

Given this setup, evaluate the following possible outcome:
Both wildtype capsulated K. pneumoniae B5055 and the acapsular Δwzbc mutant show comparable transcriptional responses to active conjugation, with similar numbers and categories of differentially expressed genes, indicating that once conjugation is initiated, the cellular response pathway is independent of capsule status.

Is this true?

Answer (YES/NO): NO